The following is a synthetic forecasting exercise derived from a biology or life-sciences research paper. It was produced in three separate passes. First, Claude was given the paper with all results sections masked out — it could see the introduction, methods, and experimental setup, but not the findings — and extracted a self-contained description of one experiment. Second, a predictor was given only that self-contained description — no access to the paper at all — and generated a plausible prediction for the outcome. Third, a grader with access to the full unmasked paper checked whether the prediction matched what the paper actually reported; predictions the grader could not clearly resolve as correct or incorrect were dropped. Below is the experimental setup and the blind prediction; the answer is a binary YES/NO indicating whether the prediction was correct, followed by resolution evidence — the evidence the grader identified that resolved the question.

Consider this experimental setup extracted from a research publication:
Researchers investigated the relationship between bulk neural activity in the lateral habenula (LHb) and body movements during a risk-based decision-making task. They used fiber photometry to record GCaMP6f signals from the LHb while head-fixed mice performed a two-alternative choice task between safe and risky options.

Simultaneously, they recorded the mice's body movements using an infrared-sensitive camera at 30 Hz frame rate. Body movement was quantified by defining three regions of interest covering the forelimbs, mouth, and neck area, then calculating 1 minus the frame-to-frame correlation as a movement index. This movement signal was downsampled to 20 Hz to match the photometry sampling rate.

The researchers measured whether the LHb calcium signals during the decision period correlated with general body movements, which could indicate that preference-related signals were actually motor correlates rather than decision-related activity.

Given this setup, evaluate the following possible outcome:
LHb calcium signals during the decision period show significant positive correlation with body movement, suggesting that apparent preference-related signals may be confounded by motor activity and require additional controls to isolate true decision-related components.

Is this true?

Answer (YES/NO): NO